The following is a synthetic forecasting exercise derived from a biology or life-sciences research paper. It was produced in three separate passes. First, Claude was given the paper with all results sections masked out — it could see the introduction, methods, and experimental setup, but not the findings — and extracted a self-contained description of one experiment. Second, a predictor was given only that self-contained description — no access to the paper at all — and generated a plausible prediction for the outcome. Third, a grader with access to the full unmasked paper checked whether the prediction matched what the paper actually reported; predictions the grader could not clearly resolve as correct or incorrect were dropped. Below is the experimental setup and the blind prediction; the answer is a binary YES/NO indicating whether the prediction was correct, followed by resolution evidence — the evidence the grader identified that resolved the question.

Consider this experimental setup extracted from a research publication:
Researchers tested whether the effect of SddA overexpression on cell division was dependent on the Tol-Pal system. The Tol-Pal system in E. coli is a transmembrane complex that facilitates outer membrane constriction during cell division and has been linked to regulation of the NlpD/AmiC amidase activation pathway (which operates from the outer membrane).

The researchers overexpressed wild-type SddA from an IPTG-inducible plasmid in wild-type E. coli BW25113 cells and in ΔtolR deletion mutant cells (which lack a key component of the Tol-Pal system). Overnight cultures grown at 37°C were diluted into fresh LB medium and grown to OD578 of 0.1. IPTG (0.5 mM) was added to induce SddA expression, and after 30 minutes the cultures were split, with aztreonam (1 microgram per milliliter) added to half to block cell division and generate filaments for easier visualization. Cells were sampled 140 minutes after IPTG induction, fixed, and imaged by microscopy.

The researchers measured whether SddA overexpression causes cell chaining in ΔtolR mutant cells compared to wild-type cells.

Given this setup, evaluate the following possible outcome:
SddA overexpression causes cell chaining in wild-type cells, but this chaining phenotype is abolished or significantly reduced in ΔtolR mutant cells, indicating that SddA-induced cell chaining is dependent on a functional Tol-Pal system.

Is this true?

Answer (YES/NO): NO